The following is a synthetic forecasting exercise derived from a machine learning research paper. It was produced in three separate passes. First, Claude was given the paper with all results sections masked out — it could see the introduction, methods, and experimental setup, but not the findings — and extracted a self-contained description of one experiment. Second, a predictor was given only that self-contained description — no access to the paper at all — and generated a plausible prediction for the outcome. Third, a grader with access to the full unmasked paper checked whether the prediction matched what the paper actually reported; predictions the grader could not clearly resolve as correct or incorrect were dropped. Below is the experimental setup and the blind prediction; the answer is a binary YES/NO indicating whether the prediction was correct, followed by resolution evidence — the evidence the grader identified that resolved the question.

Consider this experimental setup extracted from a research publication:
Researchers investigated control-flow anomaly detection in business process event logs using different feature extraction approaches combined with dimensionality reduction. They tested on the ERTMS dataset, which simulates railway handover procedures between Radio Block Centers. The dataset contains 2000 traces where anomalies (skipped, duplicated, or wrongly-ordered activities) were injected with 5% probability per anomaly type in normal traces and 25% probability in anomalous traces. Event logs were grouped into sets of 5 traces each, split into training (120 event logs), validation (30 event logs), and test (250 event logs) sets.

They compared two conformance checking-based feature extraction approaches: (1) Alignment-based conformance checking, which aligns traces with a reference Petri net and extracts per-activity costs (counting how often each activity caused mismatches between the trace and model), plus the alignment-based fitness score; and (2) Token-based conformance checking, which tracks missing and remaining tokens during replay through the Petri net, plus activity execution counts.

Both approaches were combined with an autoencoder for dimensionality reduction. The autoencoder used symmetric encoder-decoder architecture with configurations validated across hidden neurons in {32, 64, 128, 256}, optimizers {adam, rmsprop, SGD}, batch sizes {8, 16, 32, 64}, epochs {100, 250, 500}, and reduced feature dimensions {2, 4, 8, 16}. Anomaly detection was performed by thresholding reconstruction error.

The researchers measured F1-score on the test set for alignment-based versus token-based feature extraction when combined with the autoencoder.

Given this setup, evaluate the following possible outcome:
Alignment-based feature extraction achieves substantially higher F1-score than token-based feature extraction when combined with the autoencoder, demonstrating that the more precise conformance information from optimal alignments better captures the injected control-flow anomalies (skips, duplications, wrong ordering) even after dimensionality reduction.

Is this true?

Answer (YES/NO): NO